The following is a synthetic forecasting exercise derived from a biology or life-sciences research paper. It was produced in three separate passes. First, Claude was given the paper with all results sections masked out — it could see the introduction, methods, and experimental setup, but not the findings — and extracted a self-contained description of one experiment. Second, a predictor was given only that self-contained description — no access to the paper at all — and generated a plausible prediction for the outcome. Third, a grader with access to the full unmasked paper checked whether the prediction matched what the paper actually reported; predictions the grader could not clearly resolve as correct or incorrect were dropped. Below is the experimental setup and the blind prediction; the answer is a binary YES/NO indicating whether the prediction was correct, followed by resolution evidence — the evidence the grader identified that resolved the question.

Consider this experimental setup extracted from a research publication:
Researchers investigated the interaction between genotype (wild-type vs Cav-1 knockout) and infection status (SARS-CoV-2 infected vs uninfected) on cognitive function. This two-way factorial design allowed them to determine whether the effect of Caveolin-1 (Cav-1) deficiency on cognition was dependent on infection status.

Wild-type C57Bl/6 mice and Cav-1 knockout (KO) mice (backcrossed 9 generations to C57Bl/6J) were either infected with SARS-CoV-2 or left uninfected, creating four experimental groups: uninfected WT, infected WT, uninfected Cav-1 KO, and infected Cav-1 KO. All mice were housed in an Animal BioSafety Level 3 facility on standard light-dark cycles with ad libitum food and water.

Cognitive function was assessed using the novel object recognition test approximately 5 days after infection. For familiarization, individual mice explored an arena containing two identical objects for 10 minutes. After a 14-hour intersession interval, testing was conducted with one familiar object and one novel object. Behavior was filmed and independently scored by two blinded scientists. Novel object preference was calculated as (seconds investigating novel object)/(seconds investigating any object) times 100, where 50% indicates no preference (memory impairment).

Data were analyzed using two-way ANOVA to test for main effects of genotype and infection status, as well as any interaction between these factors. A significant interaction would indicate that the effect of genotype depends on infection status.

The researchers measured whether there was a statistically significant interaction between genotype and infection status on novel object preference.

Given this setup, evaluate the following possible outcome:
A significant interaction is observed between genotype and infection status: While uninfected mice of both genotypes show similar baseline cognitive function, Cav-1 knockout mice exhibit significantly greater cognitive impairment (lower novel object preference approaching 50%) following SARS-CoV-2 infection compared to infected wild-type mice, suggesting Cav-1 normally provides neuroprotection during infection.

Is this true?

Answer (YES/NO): NO